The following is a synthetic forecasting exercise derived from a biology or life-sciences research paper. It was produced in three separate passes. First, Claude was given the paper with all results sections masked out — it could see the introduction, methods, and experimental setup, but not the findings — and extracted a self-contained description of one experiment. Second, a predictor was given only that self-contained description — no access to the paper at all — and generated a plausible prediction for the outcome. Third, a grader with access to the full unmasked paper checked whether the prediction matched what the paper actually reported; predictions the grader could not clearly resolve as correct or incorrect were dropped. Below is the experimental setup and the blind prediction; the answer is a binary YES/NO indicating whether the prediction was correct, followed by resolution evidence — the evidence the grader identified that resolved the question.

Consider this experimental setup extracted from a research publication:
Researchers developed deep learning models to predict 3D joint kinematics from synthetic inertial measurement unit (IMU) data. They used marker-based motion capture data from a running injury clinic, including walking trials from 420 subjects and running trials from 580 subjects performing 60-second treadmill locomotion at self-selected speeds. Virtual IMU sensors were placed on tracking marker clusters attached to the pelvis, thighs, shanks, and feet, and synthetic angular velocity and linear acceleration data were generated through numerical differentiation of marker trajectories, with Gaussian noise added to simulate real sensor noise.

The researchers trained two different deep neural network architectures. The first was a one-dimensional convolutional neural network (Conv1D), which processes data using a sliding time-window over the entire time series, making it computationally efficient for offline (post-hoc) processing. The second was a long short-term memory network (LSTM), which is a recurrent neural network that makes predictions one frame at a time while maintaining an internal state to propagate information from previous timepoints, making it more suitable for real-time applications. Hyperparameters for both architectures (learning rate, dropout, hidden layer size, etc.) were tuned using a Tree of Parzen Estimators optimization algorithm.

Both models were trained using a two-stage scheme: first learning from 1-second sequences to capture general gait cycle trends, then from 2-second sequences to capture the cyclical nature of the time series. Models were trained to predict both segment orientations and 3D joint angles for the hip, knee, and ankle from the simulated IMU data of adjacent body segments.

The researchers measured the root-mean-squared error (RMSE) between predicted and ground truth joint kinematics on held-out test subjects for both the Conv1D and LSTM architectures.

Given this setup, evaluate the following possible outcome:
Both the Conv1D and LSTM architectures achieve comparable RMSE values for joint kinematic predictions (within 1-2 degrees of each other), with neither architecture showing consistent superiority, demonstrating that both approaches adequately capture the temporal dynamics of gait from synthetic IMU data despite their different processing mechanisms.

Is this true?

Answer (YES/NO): NO